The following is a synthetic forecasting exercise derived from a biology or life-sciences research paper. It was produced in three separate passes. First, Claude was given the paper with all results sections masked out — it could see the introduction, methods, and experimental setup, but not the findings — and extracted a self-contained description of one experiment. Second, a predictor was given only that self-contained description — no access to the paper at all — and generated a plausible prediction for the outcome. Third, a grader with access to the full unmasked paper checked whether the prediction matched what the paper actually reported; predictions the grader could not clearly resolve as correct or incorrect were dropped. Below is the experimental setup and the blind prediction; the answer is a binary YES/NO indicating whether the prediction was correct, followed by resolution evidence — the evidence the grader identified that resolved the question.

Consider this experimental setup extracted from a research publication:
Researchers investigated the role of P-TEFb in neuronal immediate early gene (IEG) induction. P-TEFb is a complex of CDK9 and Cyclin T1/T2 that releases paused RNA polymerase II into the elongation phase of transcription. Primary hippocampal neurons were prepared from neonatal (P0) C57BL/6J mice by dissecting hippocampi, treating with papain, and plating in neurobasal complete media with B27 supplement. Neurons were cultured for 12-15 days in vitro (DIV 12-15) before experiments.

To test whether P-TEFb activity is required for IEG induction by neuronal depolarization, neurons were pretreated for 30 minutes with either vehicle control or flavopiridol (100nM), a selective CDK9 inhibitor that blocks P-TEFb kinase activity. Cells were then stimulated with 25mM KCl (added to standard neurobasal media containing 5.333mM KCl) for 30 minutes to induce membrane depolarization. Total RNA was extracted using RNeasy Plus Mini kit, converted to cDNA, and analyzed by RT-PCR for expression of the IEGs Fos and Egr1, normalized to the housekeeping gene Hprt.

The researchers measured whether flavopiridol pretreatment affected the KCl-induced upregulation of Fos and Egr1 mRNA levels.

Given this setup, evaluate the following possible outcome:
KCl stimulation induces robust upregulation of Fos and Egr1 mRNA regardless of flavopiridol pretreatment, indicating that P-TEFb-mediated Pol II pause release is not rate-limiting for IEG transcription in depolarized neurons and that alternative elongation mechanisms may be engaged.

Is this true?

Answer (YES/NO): NO